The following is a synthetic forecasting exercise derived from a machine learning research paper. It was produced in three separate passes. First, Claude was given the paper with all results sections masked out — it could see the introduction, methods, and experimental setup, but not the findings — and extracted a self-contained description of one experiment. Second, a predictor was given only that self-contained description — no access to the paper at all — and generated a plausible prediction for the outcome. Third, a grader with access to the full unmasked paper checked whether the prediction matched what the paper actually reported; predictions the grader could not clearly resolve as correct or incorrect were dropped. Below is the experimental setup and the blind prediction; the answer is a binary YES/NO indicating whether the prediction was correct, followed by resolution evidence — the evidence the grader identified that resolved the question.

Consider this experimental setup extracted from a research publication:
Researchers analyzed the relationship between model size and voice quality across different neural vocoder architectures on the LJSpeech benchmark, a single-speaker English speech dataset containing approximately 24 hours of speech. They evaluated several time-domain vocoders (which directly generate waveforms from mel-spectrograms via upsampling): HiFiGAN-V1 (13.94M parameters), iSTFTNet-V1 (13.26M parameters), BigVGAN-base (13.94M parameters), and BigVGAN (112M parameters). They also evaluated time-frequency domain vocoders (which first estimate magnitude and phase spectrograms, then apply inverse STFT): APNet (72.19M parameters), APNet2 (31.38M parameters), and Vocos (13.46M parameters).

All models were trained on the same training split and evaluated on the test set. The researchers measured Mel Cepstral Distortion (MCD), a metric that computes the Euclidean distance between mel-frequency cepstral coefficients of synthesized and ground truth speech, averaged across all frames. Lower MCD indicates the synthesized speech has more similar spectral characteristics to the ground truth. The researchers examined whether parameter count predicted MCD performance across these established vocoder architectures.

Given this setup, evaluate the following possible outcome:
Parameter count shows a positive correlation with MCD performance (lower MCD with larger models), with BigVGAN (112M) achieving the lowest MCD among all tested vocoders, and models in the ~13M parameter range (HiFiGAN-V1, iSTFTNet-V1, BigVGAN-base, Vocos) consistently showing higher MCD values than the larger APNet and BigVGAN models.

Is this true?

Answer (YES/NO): NO